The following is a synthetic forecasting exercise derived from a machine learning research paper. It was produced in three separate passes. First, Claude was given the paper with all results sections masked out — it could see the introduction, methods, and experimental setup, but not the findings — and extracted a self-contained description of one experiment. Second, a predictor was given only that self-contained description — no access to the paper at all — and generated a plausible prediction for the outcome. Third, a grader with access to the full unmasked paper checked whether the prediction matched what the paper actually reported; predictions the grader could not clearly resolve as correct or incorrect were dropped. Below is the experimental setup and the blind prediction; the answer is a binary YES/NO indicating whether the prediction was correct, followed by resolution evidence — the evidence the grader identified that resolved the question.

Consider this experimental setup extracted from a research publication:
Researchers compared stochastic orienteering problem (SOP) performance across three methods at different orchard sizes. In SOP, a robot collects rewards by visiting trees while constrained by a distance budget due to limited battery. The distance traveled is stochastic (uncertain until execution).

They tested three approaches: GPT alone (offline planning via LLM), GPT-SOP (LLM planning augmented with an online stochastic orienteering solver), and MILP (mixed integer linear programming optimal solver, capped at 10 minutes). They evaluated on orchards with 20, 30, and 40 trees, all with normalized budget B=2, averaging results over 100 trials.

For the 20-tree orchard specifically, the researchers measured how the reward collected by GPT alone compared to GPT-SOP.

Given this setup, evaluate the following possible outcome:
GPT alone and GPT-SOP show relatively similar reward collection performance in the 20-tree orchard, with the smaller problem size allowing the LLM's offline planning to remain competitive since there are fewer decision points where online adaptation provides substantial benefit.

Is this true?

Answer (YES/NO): YES